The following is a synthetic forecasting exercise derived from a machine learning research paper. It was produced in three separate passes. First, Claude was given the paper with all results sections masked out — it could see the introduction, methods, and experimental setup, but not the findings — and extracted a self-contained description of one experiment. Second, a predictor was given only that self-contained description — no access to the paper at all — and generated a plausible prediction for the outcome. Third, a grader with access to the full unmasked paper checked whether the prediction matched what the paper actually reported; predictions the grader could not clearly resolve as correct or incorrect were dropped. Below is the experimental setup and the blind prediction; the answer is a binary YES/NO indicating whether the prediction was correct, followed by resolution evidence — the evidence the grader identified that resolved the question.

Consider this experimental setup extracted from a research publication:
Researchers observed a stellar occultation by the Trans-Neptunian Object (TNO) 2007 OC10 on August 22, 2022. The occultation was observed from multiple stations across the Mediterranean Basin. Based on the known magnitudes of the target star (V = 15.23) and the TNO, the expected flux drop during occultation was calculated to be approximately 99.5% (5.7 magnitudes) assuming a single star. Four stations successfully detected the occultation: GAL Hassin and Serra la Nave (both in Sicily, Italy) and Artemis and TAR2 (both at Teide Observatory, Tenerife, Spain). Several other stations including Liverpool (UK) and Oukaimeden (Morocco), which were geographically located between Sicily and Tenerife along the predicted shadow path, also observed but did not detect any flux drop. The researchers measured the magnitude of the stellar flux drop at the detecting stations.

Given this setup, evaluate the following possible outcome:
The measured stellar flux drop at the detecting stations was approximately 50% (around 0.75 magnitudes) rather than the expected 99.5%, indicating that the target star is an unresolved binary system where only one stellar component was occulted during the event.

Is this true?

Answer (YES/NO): NO